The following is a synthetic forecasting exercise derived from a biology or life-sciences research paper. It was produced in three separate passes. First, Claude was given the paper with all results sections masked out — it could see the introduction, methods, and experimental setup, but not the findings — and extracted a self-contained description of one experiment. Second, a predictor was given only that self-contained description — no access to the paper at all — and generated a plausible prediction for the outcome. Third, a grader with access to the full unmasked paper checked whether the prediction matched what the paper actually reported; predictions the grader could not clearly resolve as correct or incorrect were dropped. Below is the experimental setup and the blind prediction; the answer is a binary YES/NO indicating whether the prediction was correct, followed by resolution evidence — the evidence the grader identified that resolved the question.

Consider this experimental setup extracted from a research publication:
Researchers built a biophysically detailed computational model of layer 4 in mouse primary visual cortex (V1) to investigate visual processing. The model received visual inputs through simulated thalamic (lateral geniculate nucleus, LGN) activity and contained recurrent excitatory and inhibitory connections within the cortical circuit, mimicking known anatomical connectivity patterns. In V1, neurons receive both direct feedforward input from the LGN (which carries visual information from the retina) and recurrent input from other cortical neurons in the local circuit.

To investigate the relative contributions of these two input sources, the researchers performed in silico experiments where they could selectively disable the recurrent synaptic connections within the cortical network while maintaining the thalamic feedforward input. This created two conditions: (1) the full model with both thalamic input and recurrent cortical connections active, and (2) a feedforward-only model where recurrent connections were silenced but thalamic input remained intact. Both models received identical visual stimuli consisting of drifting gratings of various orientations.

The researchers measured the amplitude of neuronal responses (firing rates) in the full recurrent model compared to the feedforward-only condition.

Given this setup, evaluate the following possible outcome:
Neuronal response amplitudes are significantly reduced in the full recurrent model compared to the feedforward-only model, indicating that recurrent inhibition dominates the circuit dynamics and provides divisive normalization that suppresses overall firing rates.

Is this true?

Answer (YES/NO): NO